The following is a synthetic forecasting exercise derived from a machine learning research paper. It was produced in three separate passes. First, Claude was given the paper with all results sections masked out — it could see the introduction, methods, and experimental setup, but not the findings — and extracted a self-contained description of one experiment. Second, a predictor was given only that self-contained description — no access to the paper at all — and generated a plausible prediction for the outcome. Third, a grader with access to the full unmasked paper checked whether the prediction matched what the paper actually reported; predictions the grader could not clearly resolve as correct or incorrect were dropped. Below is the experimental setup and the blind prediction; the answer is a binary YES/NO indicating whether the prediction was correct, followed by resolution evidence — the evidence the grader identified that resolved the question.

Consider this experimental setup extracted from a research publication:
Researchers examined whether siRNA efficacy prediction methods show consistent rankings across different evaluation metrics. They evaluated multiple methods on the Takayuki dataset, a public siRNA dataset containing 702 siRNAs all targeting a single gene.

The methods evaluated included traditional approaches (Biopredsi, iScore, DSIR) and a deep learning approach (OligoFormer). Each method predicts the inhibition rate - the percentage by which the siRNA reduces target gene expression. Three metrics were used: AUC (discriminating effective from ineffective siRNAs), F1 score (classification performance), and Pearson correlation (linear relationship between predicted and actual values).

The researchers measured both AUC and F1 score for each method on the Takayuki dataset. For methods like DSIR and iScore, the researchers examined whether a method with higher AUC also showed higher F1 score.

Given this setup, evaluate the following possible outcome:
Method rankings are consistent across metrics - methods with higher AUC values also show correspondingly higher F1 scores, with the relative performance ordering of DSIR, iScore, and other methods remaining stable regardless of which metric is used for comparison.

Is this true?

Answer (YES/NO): NO